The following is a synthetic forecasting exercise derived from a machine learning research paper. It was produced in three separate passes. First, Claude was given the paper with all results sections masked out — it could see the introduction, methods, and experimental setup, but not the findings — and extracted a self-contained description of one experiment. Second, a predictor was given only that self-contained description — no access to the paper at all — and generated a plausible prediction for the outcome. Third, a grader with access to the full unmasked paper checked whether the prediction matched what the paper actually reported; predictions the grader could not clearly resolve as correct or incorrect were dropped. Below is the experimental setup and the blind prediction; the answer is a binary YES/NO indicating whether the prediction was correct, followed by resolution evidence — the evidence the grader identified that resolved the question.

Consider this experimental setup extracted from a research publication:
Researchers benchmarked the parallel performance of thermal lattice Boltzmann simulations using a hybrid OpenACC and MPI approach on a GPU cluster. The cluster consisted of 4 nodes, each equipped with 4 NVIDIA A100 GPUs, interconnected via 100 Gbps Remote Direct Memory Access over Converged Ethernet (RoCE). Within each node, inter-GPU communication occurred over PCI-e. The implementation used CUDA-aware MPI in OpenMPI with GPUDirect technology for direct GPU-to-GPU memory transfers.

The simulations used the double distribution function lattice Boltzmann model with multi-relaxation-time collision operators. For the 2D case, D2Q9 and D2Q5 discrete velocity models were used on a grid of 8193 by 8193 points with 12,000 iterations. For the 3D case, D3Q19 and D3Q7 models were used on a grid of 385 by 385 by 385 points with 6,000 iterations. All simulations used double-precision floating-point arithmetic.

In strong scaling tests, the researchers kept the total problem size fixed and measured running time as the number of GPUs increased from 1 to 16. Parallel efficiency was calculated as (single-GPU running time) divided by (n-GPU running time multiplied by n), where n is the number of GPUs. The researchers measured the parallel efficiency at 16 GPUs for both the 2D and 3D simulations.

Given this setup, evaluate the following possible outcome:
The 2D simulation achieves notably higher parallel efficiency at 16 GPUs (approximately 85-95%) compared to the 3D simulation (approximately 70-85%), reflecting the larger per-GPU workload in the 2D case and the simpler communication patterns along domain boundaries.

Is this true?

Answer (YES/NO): NO